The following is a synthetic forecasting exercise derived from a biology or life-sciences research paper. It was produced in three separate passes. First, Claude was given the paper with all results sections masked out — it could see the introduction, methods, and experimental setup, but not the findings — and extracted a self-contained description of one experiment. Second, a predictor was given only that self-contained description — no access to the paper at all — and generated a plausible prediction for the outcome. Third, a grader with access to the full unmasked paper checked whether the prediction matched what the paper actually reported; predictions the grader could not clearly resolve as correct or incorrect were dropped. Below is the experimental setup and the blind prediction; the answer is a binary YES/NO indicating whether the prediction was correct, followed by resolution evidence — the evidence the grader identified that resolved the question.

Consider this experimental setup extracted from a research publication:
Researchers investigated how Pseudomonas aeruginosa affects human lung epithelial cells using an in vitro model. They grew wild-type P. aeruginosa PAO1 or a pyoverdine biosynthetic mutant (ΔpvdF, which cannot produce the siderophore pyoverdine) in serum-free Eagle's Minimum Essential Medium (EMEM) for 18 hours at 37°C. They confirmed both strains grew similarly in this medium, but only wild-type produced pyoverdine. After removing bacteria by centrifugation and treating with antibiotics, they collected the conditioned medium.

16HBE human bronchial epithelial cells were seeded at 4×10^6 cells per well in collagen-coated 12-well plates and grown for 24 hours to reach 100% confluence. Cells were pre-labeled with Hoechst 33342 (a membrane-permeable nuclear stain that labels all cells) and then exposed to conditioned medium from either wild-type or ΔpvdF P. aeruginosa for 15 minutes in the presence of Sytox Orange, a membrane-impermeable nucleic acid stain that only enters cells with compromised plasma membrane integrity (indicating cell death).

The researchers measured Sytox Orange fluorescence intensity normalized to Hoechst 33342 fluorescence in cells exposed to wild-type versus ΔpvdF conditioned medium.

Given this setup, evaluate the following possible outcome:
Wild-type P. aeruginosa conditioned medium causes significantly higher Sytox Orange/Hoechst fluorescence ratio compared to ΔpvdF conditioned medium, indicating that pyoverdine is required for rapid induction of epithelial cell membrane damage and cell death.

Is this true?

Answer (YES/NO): YES